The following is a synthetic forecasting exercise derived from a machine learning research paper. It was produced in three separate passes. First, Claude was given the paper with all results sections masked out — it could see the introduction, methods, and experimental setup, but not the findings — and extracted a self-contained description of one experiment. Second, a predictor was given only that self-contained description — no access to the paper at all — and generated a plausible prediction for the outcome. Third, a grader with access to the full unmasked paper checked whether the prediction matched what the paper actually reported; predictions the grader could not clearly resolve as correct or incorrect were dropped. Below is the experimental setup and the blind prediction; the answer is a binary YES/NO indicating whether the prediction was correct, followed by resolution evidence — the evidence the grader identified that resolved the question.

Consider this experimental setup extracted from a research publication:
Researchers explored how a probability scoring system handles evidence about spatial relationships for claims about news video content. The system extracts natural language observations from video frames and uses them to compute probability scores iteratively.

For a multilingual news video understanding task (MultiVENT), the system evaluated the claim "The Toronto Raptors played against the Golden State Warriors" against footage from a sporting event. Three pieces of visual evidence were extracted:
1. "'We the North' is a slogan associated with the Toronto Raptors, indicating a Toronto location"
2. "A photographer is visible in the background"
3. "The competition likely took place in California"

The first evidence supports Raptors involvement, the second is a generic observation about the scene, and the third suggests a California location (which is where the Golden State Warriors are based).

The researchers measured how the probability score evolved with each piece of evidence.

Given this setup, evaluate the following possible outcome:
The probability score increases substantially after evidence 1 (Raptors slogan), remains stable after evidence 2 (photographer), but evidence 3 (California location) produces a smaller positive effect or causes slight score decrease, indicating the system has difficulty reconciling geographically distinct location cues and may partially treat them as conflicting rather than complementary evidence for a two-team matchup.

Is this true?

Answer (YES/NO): NO